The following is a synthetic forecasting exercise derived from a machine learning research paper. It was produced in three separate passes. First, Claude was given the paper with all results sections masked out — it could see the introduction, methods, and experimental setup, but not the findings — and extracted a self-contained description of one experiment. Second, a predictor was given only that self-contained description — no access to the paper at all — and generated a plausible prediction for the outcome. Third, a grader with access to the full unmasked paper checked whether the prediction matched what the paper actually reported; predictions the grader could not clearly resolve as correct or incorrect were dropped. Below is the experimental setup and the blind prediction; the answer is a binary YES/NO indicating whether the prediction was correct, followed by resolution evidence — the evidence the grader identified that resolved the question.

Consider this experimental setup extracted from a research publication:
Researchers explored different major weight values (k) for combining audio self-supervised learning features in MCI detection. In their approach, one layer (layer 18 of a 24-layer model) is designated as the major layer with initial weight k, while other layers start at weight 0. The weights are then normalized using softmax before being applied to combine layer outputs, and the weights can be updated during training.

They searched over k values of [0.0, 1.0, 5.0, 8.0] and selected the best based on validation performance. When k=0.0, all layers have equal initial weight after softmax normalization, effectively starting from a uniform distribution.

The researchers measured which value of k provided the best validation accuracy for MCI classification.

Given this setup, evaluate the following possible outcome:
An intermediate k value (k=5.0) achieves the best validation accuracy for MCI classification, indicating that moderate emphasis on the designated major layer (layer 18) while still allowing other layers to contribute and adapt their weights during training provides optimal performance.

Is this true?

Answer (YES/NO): YES